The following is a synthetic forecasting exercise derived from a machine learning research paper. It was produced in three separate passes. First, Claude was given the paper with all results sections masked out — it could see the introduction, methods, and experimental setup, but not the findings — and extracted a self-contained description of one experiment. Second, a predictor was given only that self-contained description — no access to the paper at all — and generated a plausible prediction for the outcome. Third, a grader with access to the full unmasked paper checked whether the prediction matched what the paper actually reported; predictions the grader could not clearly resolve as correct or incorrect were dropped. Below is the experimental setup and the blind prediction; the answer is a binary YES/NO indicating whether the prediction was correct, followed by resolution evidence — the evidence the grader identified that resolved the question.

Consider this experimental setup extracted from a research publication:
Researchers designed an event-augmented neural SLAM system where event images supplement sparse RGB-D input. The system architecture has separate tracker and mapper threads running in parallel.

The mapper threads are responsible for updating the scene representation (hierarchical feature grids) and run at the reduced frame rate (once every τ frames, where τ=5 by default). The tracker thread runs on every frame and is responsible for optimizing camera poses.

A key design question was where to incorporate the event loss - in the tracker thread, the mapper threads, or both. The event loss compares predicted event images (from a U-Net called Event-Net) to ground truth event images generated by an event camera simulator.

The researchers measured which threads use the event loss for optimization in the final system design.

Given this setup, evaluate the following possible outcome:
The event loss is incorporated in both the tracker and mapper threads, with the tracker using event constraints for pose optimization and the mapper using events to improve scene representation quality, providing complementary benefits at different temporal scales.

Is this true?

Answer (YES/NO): NO